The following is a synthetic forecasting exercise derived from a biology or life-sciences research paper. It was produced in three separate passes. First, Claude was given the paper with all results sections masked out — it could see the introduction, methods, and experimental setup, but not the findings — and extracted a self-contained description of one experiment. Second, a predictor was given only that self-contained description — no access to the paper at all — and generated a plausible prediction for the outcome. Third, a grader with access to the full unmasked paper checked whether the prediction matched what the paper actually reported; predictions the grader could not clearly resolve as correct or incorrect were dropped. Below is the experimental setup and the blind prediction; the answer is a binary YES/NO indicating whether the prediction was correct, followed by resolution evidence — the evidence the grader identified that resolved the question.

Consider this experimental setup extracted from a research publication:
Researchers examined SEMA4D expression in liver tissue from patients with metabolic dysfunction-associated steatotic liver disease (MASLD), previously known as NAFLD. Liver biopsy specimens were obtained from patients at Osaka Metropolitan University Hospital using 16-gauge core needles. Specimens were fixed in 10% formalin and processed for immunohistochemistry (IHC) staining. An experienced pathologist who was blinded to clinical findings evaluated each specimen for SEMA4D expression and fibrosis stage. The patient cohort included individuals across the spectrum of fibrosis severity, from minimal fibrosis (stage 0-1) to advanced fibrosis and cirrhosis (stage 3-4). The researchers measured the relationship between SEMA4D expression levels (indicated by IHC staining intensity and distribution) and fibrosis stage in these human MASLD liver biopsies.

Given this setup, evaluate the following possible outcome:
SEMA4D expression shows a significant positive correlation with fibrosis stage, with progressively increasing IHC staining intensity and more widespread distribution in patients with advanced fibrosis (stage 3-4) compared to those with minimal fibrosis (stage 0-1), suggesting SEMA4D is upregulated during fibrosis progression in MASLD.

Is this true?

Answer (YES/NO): YES